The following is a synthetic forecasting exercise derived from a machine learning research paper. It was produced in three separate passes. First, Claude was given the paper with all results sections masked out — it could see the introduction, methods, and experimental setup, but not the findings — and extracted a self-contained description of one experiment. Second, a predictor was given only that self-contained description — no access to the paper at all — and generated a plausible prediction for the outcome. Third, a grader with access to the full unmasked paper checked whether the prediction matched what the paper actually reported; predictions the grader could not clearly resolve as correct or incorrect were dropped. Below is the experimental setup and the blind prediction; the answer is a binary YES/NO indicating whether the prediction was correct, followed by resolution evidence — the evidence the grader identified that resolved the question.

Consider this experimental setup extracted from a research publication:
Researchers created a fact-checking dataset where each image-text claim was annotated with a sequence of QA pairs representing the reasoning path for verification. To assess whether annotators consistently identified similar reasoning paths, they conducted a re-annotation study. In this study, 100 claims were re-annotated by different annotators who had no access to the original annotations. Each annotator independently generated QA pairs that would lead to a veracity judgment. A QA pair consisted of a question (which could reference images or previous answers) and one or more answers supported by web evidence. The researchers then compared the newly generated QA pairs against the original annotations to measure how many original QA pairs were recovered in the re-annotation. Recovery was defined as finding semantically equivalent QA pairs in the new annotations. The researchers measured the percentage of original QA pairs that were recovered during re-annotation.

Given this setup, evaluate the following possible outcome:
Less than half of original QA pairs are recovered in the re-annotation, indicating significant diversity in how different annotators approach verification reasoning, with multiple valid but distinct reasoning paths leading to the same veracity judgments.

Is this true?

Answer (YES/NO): NO